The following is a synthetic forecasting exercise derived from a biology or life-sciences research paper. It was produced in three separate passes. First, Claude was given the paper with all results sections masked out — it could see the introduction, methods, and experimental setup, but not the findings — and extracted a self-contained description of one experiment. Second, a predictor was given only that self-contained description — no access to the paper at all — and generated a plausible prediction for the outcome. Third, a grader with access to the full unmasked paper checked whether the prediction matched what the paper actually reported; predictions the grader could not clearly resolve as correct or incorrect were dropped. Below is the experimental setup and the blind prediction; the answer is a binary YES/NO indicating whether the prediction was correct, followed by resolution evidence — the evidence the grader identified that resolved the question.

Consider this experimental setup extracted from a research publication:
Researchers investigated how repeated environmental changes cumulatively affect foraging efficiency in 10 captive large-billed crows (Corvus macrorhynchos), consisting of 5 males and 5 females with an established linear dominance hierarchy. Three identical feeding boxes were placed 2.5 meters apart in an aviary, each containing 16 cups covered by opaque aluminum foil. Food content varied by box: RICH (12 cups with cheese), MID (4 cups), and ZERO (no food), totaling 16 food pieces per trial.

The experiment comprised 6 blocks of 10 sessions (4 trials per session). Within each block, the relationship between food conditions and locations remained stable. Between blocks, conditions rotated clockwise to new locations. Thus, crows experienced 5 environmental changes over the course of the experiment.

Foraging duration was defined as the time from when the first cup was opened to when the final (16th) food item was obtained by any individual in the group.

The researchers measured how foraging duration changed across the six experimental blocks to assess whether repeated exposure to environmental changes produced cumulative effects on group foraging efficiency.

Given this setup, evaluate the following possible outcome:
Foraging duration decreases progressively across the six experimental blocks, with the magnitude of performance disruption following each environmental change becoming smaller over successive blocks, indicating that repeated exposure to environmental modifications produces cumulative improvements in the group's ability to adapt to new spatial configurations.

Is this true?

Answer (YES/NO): NO